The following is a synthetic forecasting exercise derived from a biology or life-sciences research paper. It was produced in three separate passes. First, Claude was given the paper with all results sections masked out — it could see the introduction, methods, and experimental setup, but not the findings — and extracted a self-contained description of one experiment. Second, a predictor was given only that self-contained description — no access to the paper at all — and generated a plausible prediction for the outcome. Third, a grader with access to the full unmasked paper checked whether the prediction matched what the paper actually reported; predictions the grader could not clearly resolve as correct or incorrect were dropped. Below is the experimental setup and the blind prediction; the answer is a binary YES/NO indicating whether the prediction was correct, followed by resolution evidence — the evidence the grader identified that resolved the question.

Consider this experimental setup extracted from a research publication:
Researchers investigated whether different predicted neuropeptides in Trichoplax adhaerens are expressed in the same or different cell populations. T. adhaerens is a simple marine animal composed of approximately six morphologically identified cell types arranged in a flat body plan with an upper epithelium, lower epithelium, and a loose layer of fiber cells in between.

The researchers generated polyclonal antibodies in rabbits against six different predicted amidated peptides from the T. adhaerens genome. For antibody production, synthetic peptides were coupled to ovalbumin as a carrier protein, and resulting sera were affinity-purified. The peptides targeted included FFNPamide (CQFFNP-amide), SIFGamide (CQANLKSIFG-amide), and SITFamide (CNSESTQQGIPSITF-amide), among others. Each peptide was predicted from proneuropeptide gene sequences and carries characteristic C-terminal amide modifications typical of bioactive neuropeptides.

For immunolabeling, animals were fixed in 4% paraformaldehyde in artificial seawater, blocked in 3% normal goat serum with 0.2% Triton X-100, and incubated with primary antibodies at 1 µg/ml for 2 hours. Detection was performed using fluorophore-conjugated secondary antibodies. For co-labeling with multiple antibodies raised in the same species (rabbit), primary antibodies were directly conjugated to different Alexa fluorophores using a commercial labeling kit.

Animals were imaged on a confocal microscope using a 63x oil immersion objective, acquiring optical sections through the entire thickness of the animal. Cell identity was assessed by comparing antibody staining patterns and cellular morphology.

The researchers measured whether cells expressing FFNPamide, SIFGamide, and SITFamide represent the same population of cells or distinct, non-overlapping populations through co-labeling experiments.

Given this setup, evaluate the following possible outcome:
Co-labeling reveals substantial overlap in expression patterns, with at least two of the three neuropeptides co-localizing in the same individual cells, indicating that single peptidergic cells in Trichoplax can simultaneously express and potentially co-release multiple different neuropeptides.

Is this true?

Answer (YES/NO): NO